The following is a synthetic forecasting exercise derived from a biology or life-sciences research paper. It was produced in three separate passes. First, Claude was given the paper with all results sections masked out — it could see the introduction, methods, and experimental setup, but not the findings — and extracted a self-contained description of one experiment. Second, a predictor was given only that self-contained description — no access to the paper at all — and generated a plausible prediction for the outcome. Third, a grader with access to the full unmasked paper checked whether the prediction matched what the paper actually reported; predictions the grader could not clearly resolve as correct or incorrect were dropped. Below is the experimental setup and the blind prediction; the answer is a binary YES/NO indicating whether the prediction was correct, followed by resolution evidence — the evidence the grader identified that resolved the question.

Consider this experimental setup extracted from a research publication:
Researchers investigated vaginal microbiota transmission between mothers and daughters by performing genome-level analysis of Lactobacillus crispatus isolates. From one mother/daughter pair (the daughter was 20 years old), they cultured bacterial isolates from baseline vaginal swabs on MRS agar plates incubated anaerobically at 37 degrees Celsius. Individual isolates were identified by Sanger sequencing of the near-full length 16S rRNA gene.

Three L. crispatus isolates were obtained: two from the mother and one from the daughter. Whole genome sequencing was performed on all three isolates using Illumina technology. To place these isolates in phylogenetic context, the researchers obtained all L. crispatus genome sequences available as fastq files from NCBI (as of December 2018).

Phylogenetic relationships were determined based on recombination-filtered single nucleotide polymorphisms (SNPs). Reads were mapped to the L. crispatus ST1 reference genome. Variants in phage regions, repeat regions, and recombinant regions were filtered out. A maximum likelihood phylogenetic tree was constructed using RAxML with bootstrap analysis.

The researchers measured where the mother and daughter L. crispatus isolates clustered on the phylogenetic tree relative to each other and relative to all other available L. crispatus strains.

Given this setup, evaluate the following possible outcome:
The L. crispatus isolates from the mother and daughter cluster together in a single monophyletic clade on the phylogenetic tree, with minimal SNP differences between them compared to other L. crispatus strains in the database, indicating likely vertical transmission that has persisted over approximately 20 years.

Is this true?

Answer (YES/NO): YES